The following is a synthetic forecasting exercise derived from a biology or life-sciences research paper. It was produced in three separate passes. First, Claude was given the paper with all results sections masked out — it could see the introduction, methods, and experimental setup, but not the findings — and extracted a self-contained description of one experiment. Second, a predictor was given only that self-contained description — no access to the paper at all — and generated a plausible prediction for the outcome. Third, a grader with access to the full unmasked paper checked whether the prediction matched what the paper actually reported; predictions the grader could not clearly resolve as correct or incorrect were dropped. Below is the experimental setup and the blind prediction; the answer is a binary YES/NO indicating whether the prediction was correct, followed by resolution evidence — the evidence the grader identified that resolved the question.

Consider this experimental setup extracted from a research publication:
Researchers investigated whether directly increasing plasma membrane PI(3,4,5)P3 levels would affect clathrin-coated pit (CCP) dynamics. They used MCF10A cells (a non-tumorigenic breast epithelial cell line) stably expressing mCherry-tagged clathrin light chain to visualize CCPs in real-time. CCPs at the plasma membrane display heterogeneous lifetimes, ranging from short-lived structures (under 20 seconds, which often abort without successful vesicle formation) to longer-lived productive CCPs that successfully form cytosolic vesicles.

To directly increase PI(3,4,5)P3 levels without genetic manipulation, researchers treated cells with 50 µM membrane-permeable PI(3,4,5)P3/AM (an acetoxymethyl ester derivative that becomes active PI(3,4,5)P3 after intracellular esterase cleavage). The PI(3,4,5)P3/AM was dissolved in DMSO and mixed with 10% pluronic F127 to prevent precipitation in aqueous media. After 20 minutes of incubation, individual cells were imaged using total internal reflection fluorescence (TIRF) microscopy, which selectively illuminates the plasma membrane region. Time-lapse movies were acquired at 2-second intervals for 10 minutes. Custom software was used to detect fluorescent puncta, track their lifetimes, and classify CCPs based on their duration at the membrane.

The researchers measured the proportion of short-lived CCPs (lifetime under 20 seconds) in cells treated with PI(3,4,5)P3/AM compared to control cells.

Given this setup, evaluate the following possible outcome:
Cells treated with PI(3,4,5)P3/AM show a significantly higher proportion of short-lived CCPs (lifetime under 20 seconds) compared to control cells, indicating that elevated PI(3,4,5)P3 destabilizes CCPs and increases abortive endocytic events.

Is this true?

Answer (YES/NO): NO